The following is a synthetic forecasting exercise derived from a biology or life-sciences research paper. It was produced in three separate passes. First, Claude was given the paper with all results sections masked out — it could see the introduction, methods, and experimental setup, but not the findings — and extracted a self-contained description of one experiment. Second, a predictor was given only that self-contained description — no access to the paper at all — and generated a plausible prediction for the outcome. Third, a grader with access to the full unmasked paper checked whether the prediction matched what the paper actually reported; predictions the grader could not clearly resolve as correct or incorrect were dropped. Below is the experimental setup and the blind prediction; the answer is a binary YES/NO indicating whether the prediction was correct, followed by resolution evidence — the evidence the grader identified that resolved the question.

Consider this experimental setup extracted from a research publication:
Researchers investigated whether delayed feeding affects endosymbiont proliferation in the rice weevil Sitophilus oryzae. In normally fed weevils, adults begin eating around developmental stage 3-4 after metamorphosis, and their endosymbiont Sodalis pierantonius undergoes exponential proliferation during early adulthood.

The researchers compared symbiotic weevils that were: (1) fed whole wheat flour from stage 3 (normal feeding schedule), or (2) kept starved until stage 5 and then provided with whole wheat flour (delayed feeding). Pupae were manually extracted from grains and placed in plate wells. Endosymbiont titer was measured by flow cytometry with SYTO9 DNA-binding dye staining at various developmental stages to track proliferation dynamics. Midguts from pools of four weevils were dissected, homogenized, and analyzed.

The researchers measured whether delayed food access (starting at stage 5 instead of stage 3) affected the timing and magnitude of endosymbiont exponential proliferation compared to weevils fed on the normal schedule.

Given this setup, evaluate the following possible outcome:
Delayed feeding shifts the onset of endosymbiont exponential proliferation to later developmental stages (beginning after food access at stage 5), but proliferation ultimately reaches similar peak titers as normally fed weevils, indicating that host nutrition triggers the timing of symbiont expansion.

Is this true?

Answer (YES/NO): YES